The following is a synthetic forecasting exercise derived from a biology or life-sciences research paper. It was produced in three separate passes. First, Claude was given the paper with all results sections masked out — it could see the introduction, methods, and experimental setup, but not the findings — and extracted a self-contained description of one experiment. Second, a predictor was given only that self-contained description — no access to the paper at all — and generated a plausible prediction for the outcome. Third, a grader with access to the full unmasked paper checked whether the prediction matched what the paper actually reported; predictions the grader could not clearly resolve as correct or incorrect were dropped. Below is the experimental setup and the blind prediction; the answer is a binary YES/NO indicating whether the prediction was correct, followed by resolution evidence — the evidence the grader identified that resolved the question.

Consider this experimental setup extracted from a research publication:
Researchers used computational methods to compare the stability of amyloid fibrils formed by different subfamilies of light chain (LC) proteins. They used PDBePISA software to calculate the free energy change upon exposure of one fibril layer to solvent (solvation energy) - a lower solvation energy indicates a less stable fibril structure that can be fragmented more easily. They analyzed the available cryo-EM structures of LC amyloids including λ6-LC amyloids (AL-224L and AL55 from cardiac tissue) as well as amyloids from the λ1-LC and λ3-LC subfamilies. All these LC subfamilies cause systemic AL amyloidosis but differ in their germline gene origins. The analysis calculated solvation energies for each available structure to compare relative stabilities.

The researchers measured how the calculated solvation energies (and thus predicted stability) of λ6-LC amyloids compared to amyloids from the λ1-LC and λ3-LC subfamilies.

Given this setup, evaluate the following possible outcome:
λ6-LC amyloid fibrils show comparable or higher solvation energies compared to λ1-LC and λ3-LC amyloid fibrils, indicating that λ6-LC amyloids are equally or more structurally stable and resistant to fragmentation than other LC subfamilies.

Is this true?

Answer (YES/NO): NO